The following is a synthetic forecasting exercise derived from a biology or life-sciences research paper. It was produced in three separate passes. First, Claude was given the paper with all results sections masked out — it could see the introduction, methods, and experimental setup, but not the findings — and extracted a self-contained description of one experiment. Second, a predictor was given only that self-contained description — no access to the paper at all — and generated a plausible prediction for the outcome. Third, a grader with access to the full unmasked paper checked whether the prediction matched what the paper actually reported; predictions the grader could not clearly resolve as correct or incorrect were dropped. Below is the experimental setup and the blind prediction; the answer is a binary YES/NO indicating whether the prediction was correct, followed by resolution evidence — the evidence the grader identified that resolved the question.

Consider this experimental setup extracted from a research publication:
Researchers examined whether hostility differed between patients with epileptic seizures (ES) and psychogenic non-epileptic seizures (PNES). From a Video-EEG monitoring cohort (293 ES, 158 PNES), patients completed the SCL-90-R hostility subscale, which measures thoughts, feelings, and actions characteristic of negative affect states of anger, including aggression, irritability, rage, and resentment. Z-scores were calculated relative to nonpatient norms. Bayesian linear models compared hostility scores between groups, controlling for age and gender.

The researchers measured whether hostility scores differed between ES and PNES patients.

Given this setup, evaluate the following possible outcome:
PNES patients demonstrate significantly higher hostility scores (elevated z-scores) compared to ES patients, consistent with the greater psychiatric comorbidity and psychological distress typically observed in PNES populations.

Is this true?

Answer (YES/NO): YES